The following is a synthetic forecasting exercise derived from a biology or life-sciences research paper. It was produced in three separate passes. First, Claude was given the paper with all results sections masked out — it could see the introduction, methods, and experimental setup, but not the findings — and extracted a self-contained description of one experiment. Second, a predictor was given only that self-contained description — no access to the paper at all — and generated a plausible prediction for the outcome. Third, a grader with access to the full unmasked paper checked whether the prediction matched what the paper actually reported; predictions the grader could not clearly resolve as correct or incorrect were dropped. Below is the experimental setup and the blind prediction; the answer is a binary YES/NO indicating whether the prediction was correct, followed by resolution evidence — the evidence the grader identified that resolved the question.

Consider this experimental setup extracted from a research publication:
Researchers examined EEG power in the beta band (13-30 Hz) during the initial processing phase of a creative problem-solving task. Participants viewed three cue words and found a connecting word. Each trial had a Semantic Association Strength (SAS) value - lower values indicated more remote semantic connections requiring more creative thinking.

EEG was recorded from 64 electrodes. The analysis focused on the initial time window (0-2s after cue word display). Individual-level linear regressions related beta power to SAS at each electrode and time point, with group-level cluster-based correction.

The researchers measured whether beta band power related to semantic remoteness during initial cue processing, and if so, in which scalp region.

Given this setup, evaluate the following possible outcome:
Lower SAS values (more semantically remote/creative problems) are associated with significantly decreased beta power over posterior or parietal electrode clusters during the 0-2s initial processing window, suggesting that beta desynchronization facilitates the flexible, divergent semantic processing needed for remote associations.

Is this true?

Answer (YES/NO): NO